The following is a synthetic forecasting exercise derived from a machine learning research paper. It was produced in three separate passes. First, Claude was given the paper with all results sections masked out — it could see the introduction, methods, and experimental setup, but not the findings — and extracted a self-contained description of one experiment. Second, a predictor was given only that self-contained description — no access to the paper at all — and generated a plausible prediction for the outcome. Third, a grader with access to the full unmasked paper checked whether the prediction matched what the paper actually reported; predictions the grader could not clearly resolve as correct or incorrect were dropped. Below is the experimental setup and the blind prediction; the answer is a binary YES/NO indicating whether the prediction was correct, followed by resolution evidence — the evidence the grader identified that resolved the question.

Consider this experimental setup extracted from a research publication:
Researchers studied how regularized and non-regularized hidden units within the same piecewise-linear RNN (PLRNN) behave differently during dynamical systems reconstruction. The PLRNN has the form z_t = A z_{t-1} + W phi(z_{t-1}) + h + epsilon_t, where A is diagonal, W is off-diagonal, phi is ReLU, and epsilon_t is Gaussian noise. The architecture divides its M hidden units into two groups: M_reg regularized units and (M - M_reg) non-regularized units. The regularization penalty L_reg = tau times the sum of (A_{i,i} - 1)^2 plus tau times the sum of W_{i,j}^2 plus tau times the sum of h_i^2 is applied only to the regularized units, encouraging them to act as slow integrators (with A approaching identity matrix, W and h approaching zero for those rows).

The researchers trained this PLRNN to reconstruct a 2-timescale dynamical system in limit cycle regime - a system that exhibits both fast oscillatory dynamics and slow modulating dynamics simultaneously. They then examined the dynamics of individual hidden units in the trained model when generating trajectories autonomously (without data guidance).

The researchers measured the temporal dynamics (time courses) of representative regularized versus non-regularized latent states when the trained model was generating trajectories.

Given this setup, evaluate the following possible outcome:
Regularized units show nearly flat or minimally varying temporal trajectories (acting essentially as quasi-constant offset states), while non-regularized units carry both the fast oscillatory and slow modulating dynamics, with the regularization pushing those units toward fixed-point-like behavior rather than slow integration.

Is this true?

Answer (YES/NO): NO